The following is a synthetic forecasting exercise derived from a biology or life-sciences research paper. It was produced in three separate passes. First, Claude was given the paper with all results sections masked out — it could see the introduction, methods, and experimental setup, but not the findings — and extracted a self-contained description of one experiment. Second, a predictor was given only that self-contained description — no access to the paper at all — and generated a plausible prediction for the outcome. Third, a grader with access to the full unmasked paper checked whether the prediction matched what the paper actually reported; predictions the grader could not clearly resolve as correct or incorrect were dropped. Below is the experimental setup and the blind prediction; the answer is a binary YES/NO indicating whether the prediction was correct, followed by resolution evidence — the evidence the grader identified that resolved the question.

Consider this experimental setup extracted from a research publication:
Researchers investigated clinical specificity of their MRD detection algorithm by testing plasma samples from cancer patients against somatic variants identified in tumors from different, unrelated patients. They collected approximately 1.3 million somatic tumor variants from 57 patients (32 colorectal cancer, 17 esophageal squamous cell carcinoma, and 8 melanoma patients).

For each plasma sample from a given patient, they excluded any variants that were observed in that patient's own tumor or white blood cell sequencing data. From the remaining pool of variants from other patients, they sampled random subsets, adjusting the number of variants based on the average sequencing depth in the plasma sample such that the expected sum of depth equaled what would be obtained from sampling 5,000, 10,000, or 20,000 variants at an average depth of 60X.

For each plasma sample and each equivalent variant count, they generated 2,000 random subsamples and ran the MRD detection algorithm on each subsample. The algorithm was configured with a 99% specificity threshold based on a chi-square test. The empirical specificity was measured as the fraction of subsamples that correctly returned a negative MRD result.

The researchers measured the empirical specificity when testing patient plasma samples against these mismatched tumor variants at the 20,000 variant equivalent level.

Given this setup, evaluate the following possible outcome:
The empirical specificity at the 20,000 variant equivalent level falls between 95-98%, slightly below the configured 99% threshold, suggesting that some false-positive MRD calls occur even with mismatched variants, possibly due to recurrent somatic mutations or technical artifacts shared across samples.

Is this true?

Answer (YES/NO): NO